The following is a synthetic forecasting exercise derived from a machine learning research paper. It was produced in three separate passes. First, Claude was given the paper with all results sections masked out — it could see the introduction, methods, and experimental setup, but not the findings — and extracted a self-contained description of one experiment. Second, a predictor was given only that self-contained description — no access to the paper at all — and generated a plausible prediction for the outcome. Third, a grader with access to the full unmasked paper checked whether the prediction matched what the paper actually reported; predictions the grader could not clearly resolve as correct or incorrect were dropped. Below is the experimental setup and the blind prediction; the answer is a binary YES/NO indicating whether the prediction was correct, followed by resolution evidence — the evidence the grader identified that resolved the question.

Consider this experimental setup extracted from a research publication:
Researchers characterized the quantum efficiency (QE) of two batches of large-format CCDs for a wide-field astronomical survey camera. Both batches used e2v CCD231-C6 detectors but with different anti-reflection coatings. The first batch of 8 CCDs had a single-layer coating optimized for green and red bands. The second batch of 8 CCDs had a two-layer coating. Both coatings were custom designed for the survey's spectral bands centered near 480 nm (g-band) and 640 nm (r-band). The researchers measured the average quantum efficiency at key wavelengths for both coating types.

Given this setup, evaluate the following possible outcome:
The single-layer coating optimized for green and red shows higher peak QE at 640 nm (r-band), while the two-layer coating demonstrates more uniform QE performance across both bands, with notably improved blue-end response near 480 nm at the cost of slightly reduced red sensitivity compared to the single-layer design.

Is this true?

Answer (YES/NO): NO